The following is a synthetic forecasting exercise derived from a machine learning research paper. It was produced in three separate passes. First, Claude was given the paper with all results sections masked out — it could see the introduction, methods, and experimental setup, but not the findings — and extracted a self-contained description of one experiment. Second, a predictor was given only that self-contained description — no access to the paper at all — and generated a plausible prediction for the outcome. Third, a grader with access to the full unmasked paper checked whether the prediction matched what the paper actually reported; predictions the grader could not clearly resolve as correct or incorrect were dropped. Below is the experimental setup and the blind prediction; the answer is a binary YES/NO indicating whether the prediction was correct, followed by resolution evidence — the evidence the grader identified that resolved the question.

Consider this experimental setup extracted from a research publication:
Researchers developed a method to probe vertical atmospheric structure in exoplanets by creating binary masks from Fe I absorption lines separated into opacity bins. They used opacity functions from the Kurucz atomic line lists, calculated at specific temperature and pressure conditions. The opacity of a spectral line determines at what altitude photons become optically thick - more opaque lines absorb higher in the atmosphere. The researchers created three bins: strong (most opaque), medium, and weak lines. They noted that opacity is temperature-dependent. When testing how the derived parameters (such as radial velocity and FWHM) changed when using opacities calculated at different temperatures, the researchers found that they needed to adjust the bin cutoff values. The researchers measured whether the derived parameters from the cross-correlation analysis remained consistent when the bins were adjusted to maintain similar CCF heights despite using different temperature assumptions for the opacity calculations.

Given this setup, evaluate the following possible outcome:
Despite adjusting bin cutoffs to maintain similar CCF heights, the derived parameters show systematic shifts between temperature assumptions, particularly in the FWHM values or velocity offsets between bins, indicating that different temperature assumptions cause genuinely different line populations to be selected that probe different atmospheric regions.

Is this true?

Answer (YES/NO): NO